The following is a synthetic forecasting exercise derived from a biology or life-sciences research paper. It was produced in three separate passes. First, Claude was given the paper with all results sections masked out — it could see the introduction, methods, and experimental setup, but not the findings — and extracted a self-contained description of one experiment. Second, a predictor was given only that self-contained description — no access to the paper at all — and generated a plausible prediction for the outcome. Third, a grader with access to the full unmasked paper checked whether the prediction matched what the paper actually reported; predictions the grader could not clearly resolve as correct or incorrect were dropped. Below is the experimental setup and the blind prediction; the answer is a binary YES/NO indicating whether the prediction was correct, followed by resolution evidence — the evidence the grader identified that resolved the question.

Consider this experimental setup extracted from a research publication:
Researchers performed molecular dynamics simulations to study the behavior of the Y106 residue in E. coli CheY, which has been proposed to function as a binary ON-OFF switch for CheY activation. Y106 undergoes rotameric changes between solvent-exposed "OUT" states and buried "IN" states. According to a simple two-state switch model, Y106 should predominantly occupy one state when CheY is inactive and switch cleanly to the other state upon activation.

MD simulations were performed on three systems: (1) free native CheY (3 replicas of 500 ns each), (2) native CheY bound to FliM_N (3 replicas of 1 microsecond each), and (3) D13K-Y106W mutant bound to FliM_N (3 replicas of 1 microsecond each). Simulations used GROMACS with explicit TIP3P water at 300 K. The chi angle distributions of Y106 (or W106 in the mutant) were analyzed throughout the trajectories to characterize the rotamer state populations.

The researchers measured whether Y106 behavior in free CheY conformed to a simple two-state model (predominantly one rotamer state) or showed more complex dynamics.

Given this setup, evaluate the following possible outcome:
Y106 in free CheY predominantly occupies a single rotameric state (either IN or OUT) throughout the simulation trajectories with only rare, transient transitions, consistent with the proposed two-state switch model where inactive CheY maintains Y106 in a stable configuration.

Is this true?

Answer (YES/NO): NO